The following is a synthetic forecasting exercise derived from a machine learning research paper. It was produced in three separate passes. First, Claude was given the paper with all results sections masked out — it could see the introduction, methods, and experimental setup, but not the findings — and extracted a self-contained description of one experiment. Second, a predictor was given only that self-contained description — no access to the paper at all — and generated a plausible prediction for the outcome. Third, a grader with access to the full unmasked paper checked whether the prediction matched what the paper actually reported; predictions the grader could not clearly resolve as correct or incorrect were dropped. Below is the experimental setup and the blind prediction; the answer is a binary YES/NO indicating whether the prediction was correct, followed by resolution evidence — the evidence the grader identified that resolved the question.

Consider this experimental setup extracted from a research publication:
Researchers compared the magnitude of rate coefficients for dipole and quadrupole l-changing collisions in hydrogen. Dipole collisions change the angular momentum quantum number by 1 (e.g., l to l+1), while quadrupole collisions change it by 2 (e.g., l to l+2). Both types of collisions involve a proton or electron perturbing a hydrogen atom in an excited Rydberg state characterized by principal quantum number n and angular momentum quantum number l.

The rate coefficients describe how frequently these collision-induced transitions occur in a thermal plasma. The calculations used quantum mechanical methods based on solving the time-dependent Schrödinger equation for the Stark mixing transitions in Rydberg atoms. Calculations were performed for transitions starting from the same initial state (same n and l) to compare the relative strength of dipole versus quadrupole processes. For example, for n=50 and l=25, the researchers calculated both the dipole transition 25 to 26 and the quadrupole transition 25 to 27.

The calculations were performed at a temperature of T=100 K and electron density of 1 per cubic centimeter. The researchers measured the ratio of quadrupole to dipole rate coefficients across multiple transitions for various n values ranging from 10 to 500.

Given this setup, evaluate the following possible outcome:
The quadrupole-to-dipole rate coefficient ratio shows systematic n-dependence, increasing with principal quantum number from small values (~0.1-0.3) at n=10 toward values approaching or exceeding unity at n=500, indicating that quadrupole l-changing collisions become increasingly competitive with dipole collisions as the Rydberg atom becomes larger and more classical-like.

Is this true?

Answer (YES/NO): NO